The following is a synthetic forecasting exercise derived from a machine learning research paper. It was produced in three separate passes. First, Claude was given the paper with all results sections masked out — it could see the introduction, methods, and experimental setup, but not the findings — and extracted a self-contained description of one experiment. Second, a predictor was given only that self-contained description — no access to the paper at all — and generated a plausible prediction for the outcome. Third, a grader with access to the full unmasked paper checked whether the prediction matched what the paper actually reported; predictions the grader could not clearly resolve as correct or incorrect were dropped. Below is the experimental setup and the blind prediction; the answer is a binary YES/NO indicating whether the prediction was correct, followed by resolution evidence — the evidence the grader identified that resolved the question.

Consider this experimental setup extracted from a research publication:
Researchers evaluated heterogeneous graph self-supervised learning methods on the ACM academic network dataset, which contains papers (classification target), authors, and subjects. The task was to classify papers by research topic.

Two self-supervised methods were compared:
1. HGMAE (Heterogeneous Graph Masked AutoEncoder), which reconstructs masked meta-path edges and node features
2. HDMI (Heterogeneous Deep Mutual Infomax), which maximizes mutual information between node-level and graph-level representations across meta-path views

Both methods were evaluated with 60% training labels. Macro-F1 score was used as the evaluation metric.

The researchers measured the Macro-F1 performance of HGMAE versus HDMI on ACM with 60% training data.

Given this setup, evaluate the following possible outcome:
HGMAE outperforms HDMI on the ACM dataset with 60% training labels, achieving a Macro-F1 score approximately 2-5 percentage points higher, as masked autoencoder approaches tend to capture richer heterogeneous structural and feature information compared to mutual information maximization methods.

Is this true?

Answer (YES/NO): NO